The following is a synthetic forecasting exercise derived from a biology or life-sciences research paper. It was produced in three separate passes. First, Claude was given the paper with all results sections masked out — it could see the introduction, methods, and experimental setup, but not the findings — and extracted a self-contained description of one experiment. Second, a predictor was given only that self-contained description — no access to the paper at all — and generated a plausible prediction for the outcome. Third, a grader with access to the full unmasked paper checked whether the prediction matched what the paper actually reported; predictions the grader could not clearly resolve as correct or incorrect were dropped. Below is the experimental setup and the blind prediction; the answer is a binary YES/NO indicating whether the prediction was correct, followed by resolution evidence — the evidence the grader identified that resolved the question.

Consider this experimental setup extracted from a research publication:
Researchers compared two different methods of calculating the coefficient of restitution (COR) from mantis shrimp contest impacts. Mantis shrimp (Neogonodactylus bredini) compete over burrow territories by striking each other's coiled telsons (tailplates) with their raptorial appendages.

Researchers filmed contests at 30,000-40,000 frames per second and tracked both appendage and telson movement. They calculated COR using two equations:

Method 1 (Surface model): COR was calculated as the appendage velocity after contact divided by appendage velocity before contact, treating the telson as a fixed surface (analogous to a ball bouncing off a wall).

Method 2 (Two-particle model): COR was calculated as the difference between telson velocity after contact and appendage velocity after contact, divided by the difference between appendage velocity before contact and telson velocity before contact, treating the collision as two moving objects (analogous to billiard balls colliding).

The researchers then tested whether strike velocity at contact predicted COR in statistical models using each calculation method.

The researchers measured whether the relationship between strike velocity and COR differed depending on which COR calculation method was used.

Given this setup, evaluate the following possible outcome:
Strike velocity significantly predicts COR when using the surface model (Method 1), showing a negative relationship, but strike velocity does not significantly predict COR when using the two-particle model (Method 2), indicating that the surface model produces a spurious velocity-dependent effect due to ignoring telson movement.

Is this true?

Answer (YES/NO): NO